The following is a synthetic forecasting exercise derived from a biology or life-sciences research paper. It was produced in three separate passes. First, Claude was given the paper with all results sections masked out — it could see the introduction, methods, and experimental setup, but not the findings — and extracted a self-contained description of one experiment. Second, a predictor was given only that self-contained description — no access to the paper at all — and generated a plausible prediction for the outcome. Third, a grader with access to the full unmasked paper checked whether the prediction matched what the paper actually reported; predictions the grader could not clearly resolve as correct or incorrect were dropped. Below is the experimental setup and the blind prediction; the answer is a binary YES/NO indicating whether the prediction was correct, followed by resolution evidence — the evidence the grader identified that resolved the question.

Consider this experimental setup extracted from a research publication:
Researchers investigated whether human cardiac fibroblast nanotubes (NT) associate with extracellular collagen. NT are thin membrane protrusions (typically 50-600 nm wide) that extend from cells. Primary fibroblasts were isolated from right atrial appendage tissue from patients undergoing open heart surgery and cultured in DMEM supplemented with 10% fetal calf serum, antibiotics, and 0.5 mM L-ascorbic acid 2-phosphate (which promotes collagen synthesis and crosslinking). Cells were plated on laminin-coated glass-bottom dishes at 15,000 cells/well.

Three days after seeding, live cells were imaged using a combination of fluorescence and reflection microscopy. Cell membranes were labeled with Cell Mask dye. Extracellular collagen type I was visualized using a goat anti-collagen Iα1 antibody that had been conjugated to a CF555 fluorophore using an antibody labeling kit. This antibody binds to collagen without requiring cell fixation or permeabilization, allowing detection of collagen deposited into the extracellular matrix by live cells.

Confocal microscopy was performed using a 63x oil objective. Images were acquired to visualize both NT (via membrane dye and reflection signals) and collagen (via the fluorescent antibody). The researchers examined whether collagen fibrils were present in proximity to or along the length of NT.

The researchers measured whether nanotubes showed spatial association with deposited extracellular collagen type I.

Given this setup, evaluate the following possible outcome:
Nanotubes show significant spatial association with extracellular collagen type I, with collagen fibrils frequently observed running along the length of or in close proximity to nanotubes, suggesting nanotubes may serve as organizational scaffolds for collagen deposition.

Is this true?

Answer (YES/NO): NO